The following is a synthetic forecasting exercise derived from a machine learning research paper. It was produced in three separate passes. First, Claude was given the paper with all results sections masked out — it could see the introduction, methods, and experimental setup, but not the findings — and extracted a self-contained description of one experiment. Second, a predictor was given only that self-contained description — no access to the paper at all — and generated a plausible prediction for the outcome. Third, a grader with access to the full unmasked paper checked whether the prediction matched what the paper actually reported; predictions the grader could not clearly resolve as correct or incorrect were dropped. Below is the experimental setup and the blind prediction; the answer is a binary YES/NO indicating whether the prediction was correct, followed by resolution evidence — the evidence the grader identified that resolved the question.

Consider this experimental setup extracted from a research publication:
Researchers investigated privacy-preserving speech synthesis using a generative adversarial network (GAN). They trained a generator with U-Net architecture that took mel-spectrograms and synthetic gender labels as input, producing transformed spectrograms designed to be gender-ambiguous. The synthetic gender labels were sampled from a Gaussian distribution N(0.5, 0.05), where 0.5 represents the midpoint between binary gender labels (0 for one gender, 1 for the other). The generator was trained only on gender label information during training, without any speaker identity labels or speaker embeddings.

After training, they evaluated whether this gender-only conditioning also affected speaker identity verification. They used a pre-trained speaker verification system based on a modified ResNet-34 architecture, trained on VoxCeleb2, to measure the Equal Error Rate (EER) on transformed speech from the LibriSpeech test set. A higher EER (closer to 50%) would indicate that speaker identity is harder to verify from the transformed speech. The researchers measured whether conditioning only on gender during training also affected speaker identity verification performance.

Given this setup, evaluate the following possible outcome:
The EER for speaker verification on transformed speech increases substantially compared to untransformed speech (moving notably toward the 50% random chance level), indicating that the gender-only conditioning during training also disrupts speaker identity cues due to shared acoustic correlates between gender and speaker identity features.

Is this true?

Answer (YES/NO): YES